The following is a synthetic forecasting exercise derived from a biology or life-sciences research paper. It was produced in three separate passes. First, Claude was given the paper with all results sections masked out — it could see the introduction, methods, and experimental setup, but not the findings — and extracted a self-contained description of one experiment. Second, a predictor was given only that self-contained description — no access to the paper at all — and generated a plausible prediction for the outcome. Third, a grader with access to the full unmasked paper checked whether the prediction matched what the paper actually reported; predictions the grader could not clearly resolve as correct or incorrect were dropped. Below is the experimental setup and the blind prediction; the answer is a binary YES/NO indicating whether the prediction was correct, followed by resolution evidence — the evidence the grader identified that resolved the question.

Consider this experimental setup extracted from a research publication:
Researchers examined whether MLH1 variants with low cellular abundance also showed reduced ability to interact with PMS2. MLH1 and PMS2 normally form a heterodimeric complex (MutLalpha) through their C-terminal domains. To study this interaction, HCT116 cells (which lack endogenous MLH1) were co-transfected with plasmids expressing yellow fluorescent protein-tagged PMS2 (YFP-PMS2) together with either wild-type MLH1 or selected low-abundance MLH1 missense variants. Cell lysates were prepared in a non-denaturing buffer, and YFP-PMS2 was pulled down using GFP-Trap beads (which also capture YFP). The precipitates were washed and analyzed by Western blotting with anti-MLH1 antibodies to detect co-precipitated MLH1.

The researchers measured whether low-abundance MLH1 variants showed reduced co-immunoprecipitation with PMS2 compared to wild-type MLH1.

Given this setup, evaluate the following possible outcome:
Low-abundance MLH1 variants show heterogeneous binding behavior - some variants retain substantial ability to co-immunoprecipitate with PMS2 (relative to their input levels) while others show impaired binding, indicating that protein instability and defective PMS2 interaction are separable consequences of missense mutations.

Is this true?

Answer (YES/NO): YES